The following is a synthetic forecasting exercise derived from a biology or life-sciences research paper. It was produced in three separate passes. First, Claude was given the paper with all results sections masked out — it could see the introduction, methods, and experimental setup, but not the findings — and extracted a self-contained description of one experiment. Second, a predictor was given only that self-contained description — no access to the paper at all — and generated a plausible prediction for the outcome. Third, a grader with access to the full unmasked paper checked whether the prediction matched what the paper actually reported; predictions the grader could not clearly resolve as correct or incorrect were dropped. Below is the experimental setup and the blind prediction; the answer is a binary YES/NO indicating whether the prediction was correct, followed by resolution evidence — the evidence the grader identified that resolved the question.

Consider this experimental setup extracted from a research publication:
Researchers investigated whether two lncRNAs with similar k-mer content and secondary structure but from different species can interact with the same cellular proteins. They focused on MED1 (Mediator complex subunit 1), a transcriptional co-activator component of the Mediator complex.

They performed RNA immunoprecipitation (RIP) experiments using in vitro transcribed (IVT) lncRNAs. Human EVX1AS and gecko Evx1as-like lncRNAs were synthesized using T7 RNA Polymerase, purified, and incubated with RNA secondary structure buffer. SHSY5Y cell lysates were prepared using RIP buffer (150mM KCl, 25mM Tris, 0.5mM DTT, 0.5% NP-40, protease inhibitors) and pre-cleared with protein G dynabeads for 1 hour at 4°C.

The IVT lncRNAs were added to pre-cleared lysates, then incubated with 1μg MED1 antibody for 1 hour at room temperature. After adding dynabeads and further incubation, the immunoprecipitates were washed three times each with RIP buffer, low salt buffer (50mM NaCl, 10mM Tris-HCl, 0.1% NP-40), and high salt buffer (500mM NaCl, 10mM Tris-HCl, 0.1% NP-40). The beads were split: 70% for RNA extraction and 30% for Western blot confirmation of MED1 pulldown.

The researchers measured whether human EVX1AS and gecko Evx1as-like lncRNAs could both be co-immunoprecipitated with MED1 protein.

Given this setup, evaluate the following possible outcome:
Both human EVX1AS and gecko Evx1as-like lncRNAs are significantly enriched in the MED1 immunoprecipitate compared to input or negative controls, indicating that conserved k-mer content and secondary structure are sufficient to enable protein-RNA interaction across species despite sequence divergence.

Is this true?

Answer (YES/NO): YES